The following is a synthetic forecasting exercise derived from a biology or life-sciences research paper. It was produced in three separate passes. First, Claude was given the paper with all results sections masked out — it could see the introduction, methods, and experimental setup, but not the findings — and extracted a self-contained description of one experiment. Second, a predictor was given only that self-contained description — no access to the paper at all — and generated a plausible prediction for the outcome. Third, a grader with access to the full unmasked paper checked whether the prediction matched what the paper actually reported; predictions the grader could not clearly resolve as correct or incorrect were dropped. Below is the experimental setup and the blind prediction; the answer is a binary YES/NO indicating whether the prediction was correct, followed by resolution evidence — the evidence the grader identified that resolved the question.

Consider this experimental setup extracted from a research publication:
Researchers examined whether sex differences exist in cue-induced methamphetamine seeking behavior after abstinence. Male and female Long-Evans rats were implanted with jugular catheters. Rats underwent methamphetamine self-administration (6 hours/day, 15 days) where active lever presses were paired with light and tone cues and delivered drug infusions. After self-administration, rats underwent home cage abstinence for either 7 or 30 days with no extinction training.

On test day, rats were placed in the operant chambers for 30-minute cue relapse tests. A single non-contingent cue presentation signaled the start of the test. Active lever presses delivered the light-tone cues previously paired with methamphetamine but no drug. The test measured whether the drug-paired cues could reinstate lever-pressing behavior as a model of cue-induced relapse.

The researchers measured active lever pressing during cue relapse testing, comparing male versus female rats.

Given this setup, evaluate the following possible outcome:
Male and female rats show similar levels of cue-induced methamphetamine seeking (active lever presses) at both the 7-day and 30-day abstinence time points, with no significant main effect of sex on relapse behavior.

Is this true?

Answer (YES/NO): YES